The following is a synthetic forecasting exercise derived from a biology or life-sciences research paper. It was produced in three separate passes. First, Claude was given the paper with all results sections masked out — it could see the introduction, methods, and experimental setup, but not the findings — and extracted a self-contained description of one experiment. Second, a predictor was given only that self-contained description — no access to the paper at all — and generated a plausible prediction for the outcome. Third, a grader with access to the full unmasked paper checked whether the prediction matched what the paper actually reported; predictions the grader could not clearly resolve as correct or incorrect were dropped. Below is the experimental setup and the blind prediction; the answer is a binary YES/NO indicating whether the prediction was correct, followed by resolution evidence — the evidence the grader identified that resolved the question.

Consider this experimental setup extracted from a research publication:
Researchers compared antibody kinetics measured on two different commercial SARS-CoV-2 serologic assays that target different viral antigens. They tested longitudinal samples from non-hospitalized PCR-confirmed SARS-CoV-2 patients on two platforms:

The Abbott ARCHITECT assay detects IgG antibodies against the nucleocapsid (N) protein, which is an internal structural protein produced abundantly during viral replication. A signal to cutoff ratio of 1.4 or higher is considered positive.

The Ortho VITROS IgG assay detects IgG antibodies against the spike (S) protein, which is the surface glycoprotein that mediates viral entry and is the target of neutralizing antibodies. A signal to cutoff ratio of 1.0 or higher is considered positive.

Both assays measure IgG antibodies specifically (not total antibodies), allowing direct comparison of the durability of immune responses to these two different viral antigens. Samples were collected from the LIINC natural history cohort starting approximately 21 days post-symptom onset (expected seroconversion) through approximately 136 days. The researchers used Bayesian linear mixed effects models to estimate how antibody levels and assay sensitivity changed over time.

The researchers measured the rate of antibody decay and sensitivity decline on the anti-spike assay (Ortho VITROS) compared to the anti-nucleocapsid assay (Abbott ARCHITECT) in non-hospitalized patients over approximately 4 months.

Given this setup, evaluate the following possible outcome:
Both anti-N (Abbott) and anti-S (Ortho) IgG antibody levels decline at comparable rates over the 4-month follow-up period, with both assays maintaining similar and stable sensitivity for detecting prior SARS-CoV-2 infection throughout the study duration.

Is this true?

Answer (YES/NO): NO